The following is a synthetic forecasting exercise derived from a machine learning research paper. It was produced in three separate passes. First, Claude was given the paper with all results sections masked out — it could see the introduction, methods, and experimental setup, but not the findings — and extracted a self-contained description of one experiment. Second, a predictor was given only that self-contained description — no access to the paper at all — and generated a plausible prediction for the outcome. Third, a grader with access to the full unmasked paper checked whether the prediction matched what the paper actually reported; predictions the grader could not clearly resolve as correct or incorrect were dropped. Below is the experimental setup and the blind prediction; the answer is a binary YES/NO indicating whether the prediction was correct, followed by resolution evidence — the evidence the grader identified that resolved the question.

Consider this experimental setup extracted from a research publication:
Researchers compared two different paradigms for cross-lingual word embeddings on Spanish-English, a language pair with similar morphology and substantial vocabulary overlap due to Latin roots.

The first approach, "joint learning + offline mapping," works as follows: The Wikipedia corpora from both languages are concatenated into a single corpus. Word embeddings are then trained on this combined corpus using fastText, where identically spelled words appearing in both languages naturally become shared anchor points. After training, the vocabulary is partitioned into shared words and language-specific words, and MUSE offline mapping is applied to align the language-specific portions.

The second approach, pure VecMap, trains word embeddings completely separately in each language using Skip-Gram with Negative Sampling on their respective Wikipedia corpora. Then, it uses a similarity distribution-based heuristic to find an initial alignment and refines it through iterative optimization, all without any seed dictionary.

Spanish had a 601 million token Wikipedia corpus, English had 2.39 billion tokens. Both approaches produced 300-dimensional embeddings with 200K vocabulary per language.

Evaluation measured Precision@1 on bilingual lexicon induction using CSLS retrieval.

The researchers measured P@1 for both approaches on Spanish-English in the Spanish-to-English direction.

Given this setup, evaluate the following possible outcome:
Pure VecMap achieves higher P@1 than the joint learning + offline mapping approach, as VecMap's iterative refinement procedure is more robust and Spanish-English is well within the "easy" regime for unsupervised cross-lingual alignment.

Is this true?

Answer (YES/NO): YES